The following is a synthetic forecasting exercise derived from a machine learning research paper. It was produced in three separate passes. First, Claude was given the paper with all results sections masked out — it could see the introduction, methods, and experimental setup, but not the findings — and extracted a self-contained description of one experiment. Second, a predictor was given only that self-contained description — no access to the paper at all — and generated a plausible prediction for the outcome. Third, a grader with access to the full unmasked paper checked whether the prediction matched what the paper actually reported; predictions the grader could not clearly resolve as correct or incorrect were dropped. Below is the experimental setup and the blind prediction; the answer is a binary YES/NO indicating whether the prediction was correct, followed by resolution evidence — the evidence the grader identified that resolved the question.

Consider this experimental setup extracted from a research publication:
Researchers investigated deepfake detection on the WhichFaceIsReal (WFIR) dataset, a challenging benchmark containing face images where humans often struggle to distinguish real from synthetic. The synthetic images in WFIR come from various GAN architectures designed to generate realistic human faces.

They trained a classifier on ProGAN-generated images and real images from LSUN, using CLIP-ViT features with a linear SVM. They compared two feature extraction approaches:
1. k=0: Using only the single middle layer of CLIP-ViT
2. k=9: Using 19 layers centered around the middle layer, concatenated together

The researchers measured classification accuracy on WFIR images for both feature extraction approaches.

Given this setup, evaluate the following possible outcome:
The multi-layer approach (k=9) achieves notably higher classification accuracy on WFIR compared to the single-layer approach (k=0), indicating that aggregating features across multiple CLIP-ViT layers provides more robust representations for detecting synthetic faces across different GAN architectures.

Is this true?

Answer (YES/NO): YES